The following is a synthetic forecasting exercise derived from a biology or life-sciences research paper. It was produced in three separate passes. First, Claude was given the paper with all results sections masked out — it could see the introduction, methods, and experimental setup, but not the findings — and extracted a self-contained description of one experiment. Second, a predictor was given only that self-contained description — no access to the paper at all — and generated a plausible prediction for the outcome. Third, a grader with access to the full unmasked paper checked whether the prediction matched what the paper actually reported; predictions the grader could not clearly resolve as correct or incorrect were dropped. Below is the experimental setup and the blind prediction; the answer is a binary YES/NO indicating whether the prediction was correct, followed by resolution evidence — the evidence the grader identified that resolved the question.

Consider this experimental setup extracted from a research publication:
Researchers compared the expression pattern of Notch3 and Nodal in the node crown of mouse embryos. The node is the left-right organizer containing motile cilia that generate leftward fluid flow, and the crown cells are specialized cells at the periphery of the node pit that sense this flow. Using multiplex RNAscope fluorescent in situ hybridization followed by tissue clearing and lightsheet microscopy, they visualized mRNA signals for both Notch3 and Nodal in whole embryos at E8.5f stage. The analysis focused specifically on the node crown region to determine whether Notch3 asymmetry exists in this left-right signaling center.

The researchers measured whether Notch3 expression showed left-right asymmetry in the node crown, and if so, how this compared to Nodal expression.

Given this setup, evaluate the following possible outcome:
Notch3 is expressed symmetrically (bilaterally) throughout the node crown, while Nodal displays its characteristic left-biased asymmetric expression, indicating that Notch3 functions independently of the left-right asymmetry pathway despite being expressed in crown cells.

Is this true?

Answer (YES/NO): NO